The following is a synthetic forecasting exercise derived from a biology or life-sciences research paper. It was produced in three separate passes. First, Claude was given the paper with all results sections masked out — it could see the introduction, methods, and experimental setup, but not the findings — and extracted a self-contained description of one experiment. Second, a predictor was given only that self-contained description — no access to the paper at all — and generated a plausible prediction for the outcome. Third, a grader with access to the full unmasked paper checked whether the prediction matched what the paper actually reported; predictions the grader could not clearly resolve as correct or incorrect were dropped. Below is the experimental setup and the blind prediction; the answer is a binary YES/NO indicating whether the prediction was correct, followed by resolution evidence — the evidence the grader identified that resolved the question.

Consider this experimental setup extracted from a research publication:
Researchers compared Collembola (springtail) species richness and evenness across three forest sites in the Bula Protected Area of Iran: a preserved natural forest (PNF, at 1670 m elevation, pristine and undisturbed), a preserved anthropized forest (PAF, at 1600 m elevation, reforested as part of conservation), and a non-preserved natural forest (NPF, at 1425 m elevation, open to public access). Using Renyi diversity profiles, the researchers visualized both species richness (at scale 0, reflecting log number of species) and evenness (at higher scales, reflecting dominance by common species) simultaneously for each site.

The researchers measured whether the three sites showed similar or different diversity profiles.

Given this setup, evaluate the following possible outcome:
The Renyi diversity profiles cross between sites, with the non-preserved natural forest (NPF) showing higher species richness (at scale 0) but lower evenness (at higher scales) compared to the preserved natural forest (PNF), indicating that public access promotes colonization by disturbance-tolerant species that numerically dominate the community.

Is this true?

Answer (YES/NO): NO